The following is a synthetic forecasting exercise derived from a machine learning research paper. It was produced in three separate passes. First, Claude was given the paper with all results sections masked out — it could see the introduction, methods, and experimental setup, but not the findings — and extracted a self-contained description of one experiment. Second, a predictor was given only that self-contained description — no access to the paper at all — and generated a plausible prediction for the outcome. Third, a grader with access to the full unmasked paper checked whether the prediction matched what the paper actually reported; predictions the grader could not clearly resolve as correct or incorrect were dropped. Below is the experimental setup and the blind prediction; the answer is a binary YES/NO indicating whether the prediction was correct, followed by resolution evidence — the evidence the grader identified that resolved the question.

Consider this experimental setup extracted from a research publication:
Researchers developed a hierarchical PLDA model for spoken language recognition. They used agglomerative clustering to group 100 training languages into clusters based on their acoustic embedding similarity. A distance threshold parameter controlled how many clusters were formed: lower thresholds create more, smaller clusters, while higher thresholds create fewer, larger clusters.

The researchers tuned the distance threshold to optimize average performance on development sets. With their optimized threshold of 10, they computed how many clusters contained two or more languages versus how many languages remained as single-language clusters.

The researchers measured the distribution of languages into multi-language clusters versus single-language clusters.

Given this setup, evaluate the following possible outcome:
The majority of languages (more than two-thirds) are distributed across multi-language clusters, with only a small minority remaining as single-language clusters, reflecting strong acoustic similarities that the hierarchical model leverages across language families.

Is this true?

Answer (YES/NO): NO